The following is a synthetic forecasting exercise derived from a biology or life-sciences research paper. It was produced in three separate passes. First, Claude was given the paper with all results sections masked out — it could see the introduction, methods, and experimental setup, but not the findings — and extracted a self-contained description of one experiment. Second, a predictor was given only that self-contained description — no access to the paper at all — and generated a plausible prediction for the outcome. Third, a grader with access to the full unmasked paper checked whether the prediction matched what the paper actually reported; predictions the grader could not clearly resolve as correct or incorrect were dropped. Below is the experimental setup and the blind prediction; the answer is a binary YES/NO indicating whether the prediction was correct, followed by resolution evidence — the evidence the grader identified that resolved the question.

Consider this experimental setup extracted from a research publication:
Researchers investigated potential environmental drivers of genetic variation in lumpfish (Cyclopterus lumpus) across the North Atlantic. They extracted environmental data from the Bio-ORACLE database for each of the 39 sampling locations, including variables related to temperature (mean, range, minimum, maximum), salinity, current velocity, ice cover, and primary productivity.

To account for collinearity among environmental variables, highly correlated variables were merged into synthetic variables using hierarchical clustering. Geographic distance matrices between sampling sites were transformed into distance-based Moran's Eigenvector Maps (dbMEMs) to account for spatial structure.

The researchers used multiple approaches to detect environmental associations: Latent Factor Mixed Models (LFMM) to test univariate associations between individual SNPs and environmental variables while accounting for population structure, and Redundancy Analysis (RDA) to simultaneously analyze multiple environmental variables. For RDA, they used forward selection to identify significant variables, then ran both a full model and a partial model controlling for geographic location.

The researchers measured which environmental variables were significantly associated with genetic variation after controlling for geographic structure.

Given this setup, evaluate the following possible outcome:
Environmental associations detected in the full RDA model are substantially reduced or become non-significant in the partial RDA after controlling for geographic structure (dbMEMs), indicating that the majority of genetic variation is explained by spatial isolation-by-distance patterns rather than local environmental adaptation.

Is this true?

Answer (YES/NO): NO